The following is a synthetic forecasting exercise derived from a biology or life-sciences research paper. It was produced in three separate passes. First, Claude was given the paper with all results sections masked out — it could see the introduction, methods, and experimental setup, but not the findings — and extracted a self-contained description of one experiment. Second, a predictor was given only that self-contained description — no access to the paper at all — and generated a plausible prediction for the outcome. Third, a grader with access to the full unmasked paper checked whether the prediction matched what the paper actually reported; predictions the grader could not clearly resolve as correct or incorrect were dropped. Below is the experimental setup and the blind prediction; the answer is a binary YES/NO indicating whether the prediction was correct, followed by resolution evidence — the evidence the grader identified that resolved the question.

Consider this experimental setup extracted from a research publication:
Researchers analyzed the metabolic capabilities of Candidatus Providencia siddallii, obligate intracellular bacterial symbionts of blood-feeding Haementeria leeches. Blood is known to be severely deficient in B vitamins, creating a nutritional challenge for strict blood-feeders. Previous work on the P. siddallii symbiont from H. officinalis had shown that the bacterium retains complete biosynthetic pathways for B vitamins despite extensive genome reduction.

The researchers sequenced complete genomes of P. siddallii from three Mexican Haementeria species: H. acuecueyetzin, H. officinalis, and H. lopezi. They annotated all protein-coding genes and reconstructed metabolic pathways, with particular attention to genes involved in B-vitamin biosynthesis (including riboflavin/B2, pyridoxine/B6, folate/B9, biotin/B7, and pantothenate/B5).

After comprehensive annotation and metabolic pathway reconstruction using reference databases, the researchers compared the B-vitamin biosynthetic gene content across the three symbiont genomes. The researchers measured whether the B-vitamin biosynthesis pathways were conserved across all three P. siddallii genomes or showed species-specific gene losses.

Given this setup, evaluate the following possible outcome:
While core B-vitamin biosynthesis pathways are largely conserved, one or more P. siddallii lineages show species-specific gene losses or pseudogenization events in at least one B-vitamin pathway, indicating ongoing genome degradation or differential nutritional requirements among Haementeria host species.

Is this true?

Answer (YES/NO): NO